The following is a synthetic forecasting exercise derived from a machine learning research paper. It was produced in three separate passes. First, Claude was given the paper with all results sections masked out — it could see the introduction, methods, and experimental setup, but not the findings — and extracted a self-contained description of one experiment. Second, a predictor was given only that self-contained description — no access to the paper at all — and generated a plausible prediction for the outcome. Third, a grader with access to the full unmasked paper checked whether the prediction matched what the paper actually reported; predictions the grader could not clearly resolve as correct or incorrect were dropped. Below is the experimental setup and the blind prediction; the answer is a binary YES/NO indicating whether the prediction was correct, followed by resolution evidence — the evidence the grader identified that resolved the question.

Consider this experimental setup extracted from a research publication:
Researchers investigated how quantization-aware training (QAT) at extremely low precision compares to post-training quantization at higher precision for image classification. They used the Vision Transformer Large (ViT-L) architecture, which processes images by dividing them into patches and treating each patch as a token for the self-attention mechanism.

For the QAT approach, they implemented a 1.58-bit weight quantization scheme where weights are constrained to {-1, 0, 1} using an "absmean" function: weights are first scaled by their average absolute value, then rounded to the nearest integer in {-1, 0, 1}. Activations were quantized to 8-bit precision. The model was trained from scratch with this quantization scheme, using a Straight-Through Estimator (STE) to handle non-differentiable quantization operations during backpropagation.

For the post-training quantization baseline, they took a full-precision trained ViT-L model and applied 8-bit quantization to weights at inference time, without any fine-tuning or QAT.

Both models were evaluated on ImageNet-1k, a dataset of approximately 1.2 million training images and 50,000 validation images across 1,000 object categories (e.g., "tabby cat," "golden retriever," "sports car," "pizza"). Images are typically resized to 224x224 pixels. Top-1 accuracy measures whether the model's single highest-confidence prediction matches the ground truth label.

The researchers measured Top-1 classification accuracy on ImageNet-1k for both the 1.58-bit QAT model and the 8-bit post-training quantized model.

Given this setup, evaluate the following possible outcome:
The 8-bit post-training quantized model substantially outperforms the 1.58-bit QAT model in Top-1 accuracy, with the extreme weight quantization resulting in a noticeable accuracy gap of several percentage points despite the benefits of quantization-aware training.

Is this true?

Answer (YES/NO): NO